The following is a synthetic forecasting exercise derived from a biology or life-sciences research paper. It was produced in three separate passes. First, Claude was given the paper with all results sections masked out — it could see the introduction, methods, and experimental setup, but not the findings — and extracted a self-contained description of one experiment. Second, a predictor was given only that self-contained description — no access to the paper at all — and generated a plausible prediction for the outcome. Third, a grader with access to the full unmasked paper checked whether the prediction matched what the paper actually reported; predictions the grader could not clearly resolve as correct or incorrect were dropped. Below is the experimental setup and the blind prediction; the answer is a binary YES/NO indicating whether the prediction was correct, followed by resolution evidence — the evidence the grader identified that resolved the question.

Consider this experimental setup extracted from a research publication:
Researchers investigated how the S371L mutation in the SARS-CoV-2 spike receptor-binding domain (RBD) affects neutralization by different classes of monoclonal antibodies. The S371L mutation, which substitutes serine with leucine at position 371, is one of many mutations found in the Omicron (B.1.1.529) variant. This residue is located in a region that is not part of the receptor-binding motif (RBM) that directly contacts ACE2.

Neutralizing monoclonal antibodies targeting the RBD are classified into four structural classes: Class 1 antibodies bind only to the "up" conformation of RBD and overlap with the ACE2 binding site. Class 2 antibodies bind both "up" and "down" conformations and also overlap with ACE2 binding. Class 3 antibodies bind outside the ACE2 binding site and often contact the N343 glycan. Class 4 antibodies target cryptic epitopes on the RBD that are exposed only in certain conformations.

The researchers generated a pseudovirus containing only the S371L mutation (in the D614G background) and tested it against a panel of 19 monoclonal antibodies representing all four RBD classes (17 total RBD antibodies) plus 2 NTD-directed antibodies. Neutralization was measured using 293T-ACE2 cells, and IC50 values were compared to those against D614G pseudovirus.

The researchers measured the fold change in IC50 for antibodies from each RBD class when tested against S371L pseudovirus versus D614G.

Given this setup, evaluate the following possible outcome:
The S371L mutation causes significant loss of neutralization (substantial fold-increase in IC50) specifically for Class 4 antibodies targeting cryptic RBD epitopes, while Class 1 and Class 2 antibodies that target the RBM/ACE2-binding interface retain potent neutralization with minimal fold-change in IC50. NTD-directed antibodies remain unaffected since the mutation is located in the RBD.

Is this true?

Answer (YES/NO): NO